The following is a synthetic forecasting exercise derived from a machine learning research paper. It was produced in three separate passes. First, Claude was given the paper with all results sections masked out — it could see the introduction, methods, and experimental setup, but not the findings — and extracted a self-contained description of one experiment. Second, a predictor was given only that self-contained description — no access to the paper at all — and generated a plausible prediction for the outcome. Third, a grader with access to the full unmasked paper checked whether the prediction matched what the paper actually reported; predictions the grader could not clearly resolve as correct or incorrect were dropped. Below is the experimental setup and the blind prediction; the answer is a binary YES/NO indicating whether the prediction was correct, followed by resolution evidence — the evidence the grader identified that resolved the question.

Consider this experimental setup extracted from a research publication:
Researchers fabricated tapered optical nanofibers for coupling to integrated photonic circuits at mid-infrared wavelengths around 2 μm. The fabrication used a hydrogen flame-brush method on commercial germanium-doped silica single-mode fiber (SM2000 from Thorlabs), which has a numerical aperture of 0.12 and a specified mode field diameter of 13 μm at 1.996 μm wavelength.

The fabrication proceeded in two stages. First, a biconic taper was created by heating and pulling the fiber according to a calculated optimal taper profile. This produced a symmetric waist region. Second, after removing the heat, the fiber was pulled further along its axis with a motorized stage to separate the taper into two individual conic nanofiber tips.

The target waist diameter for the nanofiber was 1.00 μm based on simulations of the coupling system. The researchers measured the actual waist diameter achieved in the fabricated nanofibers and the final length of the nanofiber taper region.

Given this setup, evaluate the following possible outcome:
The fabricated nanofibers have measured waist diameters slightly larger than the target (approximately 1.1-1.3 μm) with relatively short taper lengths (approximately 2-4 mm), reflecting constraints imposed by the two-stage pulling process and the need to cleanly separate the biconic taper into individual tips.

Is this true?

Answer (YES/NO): NO